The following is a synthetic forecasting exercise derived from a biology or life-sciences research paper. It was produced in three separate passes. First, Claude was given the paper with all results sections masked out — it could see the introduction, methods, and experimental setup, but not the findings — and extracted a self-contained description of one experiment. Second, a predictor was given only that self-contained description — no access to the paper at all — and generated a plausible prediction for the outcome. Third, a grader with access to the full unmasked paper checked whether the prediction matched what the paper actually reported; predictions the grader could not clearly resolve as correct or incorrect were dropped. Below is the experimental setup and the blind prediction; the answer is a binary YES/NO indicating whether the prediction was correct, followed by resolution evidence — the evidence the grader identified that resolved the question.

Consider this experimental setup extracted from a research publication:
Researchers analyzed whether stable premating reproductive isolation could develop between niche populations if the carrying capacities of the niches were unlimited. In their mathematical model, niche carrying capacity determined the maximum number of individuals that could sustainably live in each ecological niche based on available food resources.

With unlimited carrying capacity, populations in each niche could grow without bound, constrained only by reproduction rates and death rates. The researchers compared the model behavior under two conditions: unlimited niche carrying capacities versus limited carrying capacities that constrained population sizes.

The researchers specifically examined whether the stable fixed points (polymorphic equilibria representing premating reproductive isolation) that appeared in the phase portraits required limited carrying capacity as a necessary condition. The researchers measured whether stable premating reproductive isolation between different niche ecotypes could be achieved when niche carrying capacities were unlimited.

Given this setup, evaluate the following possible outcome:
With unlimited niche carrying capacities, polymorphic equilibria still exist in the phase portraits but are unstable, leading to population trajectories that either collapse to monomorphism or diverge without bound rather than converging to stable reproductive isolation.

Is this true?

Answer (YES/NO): NO